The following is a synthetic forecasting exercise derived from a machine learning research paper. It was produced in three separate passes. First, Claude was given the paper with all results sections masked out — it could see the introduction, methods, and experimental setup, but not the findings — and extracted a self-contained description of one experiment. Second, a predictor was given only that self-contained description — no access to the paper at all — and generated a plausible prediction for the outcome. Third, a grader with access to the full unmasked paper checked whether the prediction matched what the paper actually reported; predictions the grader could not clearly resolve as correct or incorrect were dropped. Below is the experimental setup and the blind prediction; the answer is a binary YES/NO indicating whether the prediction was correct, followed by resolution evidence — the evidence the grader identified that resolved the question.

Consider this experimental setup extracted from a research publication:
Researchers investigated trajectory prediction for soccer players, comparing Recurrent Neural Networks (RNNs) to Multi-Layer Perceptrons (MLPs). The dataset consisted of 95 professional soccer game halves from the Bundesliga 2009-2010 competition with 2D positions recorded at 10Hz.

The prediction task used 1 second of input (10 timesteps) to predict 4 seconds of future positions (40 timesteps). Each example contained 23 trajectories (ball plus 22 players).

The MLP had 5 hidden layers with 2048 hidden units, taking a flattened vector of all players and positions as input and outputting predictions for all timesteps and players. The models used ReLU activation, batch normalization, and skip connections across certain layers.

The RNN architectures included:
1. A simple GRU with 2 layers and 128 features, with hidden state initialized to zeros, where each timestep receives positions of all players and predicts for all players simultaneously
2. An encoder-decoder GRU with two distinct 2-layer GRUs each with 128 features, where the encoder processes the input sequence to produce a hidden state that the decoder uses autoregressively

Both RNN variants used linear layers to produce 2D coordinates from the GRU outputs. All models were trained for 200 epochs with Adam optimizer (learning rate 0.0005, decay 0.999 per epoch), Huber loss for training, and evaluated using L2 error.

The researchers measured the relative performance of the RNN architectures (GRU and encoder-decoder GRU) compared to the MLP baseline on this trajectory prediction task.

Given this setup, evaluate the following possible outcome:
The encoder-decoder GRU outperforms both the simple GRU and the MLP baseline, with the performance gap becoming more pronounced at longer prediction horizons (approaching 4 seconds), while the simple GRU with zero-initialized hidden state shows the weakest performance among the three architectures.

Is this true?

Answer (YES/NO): NO